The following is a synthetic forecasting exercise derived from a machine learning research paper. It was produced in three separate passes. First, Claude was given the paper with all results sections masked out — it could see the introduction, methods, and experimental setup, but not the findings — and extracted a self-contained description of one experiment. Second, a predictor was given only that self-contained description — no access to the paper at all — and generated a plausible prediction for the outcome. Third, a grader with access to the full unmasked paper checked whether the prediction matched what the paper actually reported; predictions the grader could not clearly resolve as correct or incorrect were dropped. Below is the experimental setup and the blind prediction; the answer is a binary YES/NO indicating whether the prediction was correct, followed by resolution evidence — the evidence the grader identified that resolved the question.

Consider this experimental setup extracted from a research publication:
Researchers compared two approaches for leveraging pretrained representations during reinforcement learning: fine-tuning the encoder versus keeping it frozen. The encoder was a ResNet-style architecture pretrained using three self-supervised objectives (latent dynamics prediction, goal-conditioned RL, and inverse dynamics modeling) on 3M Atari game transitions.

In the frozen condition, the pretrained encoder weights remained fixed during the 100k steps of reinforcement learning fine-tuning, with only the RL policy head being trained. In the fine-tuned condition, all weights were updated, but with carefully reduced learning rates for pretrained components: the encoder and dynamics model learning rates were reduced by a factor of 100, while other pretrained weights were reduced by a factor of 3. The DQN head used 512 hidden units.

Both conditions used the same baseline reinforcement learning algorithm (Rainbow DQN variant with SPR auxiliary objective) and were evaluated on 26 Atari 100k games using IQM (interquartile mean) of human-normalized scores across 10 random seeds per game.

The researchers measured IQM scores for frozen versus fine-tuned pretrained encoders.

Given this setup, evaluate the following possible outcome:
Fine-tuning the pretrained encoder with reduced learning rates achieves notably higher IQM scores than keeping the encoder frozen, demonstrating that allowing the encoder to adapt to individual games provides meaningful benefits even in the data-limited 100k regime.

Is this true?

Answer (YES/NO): YES